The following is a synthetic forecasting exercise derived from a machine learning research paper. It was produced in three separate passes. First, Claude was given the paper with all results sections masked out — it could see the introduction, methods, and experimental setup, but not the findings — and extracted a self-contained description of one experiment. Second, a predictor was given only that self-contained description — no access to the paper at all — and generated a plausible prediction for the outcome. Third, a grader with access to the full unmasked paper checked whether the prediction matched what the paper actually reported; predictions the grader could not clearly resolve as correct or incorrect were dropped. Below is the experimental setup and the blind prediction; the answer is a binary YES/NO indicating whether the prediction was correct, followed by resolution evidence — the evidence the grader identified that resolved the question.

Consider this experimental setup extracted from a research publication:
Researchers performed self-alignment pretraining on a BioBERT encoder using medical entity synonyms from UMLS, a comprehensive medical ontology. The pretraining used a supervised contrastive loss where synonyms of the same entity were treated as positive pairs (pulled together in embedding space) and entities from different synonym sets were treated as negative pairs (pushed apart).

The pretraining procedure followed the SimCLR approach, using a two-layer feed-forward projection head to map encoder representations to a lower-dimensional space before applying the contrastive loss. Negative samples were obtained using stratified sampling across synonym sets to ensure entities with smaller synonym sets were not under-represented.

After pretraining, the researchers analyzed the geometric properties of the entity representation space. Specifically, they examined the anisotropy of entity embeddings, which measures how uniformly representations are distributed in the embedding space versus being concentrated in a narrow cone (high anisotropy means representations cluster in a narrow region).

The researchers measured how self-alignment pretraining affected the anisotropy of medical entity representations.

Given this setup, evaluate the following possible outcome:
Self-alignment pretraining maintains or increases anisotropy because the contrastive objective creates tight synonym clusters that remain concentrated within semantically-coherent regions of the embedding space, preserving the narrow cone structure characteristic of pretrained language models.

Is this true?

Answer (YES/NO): NO